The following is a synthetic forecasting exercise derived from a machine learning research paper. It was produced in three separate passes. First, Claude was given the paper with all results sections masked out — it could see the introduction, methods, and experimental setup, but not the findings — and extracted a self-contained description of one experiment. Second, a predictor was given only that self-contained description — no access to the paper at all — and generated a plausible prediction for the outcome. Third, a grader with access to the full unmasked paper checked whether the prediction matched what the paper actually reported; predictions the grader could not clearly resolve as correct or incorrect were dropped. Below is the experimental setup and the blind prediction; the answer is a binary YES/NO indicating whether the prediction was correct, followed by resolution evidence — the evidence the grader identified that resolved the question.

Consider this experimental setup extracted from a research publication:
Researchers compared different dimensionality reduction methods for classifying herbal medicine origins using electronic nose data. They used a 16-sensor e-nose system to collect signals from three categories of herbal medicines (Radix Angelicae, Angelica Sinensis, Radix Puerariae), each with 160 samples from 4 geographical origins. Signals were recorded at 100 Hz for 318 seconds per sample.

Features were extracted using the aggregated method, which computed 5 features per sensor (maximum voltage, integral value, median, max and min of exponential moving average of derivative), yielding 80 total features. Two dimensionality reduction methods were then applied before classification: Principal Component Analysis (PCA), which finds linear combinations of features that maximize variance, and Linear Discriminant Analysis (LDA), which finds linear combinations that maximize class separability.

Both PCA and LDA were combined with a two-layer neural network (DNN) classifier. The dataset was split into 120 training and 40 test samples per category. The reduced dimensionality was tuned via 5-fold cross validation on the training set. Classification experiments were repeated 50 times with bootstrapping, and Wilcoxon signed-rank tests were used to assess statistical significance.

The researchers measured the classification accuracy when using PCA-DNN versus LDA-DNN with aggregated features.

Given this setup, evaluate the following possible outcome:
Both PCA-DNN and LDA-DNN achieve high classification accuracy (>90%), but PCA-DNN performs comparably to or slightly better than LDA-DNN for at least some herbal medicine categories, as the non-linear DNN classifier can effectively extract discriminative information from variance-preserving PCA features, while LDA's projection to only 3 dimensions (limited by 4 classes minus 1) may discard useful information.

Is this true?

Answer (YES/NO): NO